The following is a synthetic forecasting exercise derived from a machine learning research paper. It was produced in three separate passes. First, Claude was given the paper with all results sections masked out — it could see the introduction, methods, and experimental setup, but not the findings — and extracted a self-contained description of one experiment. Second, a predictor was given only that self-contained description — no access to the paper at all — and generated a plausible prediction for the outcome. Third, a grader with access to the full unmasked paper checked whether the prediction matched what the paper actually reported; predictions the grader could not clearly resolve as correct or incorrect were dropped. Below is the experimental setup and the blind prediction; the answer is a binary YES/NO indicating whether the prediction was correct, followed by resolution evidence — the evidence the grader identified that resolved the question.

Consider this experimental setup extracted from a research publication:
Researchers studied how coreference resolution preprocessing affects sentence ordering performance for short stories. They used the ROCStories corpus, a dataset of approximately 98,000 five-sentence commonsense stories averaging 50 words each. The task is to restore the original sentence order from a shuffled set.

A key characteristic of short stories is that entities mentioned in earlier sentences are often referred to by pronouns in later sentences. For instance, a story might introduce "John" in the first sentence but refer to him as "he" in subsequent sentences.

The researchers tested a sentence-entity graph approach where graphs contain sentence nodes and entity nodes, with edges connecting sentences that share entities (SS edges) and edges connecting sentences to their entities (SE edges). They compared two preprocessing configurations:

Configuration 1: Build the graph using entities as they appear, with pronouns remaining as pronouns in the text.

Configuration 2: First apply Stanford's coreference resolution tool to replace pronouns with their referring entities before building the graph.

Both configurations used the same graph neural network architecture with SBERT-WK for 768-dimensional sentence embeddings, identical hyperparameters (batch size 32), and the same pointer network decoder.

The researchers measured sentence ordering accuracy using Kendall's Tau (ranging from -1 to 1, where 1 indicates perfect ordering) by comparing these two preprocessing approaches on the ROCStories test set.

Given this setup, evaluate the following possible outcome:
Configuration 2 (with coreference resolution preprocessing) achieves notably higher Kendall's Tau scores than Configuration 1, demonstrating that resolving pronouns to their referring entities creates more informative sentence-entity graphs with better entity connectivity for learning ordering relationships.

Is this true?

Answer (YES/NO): YES